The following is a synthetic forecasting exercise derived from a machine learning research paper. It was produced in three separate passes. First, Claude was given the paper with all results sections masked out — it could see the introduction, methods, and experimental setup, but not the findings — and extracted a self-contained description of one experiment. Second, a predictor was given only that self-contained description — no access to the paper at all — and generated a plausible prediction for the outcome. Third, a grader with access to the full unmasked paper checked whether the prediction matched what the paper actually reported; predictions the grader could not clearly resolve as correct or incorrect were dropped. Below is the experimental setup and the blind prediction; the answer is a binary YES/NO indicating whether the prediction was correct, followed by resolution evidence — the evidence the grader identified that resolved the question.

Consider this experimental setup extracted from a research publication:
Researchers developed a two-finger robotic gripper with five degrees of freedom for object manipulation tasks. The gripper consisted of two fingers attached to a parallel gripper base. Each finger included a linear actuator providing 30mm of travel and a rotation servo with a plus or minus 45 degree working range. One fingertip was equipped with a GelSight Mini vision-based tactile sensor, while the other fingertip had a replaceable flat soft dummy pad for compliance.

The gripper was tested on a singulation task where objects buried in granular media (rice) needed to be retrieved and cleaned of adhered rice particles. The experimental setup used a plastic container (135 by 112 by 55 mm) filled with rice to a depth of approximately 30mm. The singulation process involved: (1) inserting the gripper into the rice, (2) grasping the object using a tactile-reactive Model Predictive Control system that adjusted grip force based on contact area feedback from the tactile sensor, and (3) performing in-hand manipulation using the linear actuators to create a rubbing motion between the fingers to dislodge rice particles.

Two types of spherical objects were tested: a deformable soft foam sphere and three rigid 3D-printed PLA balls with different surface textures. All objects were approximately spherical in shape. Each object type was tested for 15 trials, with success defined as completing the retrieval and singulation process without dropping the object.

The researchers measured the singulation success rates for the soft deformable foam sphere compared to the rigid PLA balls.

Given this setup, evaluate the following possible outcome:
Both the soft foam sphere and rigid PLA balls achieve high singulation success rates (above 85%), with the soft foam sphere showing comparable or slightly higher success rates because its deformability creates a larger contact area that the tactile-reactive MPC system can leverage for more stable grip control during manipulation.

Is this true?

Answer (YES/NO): YES